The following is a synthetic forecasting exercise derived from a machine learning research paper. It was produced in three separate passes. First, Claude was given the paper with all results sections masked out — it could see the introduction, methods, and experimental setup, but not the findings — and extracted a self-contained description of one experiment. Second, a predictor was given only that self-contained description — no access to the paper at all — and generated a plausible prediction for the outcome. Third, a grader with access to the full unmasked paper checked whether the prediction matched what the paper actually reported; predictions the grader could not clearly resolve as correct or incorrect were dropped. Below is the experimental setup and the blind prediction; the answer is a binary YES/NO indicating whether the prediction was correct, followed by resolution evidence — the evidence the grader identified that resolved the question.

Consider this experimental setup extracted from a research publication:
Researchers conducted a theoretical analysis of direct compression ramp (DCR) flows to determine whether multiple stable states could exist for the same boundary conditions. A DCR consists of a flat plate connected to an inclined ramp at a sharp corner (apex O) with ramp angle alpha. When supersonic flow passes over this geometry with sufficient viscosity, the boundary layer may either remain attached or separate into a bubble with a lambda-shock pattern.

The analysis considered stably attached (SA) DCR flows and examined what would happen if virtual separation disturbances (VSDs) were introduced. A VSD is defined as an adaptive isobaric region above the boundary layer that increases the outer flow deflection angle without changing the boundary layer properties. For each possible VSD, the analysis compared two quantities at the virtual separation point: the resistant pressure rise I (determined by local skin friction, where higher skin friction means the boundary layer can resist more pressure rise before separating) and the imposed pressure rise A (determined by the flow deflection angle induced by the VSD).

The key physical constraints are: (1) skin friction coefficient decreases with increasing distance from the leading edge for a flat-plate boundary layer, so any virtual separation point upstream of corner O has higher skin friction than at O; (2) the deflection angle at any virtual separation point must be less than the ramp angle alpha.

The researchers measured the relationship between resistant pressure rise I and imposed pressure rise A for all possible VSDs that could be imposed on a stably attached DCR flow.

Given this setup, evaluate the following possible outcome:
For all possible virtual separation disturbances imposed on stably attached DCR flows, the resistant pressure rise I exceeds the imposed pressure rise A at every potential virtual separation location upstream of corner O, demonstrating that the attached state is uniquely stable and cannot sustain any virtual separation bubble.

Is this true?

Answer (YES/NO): YES